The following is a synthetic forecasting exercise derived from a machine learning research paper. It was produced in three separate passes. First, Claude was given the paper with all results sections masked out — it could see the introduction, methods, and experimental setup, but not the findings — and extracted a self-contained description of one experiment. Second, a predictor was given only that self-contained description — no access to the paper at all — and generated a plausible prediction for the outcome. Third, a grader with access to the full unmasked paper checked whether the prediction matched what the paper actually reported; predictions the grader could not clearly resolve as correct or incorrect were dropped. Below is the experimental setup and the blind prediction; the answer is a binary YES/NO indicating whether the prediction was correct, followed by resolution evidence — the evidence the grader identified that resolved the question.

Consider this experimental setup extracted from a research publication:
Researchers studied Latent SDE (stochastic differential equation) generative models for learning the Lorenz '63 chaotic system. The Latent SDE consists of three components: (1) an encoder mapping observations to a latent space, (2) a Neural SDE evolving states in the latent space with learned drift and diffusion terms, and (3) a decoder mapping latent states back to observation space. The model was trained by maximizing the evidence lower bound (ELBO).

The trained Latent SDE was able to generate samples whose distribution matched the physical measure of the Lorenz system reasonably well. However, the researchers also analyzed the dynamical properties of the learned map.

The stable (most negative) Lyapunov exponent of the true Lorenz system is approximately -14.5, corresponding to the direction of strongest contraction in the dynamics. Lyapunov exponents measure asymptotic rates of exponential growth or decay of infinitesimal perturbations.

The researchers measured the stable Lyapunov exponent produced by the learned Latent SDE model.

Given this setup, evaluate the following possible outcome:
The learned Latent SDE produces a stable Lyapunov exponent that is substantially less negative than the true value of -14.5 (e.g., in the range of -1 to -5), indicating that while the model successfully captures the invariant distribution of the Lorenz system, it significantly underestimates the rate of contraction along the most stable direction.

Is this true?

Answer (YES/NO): NO